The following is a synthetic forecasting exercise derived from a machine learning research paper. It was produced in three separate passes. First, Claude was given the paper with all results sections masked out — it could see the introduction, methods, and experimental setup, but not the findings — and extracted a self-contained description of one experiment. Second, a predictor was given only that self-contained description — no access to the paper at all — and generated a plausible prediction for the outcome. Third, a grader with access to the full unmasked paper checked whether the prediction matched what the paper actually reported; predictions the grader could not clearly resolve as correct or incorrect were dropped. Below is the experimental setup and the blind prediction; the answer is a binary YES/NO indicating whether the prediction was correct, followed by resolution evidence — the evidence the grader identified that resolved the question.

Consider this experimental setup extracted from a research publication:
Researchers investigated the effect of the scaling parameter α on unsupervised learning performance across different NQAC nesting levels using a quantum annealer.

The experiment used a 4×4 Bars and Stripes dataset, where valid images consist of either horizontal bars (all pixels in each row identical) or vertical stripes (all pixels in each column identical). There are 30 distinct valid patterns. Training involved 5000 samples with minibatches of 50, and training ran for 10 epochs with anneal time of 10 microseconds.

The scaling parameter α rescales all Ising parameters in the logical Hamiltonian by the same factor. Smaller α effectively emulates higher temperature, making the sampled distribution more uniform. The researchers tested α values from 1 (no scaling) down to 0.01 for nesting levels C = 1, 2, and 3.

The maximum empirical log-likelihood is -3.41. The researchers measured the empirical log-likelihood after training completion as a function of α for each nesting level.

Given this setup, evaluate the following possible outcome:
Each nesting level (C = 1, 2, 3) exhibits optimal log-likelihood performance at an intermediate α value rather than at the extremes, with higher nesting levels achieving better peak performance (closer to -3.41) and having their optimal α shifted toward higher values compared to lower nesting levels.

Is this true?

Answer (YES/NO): NO